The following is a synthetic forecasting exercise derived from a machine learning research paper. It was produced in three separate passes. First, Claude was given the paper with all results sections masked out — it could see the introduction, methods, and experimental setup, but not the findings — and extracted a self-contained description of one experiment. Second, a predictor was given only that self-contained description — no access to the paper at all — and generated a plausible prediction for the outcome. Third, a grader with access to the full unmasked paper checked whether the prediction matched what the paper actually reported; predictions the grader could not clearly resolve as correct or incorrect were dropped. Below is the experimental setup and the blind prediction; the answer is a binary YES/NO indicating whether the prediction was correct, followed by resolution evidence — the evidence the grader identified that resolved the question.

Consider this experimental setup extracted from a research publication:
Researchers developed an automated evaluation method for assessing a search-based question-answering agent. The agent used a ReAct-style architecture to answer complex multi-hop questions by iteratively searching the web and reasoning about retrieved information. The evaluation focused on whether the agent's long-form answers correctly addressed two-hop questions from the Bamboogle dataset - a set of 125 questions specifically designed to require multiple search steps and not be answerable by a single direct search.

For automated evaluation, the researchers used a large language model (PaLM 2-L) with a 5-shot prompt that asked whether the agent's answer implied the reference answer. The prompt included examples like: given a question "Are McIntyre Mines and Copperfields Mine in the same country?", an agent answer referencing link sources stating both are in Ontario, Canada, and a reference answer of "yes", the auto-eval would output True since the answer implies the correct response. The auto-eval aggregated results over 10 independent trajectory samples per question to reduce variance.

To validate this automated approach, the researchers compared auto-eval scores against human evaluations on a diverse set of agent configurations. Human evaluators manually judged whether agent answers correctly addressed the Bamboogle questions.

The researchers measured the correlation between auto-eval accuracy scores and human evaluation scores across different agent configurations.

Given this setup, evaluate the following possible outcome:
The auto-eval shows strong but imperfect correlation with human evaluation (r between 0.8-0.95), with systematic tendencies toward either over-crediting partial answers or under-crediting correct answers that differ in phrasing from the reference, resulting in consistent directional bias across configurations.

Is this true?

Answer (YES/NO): NO